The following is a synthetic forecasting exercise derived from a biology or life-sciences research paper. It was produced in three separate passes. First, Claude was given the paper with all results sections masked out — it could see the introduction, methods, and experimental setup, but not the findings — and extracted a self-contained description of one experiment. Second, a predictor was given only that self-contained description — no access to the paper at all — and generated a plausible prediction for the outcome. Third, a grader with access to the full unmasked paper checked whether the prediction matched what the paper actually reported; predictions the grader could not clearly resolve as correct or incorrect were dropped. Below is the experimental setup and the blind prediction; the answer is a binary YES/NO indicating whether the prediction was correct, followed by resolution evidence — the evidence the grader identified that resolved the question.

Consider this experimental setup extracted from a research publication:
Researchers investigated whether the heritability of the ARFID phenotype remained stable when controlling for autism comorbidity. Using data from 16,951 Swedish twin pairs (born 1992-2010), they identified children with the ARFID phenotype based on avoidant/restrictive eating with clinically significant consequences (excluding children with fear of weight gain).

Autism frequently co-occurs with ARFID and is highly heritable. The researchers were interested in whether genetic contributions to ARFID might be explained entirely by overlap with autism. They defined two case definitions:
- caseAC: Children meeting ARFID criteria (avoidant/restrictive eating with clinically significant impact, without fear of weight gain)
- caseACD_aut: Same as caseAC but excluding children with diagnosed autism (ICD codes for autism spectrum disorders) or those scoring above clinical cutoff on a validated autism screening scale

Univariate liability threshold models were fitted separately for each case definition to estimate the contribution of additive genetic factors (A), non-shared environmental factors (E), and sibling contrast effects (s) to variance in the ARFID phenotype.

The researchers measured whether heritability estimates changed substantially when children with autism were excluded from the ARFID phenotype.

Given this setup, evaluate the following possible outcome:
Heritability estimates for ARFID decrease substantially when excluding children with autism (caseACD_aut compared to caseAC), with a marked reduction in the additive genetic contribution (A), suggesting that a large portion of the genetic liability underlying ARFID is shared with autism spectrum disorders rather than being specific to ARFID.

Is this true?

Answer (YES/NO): NO